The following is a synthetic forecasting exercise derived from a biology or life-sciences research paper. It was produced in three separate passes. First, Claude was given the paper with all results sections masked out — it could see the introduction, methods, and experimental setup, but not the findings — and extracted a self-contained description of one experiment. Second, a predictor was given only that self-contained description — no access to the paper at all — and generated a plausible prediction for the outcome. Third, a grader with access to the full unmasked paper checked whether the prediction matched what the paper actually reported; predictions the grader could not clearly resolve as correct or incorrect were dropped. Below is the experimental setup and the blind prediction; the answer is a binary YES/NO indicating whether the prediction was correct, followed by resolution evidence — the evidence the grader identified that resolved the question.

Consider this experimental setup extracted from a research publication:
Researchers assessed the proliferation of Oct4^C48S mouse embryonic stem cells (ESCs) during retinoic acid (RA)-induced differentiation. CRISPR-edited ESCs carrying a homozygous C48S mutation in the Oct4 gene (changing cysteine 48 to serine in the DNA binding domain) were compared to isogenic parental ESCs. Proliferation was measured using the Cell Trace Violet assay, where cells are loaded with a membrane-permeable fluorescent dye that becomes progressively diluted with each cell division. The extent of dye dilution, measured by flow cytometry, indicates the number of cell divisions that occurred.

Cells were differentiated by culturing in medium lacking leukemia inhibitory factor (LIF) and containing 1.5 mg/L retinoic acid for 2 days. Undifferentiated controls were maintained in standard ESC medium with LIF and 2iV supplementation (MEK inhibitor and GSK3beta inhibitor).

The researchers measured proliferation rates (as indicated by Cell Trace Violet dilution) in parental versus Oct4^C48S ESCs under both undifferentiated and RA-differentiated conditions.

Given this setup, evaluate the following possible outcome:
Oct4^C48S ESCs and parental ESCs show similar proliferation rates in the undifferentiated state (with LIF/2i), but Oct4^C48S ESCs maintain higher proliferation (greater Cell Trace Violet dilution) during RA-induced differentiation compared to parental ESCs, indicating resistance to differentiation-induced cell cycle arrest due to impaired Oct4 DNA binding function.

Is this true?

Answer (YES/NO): NO